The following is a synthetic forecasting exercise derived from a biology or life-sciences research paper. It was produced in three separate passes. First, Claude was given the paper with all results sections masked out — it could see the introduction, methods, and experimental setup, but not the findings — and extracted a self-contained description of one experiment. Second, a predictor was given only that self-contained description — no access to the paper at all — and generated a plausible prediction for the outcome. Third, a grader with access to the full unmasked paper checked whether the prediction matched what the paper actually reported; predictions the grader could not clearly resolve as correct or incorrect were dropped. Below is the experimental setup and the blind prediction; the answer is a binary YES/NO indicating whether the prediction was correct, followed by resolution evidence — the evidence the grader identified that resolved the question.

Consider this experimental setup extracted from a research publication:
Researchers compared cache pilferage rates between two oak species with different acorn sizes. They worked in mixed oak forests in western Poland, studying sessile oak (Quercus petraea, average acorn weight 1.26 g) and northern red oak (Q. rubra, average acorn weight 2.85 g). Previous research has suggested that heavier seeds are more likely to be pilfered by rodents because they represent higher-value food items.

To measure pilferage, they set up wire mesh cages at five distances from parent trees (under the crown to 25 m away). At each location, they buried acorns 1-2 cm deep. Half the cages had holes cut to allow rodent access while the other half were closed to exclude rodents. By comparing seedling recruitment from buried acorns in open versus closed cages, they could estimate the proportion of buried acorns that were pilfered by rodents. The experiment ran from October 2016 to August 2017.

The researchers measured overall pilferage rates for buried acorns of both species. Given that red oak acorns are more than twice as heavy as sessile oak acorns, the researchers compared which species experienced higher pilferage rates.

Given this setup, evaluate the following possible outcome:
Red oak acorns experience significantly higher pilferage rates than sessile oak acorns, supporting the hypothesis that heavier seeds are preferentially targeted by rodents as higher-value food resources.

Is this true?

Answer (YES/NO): NO